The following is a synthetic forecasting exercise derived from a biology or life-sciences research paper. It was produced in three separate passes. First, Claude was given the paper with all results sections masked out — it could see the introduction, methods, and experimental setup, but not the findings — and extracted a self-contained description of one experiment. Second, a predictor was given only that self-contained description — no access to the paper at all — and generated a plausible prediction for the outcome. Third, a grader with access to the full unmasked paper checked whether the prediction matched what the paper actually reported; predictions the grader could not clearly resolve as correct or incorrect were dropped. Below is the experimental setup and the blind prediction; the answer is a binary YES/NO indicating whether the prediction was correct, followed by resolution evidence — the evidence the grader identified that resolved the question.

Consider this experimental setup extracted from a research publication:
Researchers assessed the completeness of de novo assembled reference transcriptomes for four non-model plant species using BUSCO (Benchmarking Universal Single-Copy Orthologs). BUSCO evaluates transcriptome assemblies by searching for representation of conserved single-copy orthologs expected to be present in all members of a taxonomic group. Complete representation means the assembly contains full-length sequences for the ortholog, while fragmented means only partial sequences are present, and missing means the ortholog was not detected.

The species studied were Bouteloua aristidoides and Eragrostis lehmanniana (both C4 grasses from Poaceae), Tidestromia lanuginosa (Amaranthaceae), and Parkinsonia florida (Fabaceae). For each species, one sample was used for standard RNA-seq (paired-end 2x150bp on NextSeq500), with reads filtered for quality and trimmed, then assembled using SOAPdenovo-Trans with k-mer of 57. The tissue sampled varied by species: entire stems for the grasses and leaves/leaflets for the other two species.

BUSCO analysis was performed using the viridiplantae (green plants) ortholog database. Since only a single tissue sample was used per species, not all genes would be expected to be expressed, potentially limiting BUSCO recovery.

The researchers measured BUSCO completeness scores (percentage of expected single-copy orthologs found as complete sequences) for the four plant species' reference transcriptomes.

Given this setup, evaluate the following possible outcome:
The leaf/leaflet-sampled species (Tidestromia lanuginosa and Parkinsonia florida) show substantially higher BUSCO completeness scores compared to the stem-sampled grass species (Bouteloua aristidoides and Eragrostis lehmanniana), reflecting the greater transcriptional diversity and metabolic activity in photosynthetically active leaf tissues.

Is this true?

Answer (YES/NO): NO